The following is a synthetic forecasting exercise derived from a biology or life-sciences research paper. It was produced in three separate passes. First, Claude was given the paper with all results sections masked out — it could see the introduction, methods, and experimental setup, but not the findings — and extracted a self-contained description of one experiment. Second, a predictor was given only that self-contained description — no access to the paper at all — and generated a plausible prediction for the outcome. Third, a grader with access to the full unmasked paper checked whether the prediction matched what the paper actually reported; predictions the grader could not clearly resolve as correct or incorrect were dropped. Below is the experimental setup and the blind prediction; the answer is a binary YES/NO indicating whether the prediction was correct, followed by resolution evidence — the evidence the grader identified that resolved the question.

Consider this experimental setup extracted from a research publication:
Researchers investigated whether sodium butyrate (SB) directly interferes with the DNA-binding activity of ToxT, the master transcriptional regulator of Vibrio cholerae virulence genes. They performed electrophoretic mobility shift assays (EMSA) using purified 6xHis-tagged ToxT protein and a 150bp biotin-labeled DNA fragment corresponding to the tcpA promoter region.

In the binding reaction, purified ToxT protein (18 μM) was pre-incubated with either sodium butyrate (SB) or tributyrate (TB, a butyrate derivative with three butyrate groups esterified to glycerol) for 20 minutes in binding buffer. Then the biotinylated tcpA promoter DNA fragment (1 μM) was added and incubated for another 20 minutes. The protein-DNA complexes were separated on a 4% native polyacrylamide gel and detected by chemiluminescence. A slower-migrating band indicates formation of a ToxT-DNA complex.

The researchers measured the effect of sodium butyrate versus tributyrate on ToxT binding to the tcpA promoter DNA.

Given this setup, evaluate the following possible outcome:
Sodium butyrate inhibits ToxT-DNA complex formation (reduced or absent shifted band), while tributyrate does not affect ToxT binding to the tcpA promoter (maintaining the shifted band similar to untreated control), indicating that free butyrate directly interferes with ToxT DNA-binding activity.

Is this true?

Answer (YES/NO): YES